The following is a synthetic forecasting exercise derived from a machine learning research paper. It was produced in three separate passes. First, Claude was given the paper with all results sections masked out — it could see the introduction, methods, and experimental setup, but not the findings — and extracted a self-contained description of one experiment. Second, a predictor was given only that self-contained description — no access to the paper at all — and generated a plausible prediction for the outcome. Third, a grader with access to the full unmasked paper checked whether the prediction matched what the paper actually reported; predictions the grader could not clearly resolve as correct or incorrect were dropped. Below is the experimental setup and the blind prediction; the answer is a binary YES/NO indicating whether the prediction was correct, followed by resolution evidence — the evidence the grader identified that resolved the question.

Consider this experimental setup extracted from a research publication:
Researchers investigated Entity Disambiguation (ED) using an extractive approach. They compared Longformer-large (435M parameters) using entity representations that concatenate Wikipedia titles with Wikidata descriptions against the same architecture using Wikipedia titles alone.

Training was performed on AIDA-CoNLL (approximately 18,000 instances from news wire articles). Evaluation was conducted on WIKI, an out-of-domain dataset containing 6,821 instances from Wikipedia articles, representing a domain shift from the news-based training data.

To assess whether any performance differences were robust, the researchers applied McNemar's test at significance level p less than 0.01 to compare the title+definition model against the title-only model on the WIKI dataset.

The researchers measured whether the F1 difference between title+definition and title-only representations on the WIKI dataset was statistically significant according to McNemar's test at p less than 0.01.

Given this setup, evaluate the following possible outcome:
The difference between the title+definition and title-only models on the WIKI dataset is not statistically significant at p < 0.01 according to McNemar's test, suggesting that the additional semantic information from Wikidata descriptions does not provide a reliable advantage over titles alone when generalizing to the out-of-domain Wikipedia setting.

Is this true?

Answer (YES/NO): NO